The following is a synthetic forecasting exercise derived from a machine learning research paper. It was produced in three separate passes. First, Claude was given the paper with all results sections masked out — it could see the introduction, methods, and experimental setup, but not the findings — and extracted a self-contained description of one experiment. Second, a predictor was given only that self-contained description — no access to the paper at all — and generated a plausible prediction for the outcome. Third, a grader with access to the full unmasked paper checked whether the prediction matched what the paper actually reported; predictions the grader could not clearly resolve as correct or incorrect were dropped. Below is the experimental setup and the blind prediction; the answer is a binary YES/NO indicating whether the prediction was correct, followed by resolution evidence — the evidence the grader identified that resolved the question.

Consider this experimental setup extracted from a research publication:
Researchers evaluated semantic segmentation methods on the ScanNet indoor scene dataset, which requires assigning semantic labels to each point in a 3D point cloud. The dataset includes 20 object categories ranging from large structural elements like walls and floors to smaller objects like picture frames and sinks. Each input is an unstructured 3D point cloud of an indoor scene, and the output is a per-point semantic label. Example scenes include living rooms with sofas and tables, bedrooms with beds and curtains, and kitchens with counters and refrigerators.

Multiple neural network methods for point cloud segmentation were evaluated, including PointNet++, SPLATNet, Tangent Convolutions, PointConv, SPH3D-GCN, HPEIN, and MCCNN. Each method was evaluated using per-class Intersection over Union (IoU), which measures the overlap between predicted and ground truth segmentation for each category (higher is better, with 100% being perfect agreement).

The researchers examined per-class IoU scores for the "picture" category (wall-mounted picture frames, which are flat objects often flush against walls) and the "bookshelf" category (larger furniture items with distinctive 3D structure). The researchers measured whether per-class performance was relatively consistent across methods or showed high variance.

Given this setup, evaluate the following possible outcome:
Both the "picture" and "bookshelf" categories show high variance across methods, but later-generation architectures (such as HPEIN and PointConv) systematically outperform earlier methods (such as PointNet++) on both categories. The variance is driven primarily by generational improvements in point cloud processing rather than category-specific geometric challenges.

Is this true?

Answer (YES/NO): NO